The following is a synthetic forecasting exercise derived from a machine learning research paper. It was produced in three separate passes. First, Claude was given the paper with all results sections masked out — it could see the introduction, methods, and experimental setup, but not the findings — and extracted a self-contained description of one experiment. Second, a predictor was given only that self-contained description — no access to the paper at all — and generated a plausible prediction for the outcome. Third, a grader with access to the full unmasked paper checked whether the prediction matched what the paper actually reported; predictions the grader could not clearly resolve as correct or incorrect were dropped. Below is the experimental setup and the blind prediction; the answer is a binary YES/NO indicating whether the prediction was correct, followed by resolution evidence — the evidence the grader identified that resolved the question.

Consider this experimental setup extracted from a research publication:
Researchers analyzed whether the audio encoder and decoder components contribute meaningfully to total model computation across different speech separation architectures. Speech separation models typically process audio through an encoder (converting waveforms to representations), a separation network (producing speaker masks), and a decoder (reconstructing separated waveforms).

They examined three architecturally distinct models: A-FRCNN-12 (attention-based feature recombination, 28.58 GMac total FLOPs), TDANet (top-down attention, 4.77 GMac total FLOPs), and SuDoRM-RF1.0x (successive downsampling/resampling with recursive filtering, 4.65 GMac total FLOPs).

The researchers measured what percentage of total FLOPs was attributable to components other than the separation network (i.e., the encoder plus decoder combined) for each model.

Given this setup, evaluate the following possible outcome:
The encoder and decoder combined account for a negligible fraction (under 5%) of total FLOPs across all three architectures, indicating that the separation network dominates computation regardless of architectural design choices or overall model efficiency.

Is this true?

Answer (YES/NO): NO